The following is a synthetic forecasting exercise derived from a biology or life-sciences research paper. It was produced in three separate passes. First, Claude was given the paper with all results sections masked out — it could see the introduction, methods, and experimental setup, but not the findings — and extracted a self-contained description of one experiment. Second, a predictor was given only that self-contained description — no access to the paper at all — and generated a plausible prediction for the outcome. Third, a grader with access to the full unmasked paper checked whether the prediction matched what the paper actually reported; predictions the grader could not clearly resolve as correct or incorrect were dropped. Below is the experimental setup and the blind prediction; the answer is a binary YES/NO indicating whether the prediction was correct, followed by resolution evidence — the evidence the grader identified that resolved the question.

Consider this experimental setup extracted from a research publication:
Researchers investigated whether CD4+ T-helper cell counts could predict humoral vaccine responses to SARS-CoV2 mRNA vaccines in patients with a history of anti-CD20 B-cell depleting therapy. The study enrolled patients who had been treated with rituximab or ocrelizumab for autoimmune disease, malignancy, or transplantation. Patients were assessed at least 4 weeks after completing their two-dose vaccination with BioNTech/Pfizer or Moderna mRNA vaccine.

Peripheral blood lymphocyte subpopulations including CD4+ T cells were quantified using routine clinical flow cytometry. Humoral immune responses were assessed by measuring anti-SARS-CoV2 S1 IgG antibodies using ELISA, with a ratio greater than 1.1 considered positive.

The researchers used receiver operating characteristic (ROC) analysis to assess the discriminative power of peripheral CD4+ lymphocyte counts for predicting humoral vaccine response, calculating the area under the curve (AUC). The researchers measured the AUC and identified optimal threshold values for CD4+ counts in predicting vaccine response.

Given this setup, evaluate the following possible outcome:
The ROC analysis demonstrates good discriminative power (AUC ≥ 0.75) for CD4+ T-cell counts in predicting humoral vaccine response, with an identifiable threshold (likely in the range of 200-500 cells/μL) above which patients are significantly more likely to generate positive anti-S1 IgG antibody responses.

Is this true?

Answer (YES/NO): NO